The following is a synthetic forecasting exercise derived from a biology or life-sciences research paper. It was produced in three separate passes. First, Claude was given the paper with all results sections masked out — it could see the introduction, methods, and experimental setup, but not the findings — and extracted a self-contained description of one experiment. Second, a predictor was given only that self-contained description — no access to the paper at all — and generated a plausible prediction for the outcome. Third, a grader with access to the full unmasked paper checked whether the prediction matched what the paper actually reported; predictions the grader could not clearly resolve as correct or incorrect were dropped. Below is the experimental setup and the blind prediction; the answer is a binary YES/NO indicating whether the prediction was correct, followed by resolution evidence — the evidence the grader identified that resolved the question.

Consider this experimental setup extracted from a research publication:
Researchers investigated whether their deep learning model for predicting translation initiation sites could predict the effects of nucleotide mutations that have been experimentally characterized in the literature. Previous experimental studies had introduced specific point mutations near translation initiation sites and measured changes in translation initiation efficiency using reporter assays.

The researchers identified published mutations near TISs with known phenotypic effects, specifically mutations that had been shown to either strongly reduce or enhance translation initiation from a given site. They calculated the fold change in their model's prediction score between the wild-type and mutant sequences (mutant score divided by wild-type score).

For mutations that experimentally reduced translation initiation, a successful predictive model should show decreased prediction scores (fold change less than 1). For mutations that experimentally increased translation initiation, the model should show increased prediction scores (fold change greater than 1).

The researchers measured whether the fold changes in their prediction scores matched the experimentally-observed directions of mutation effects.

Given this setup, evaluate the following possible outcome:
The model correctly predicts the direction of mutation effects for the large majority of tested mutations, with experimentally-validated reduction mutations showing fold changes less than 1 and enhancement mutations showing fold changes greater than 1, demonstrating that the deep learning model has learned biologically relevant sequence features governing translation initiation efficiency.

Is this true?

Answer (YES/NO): YES